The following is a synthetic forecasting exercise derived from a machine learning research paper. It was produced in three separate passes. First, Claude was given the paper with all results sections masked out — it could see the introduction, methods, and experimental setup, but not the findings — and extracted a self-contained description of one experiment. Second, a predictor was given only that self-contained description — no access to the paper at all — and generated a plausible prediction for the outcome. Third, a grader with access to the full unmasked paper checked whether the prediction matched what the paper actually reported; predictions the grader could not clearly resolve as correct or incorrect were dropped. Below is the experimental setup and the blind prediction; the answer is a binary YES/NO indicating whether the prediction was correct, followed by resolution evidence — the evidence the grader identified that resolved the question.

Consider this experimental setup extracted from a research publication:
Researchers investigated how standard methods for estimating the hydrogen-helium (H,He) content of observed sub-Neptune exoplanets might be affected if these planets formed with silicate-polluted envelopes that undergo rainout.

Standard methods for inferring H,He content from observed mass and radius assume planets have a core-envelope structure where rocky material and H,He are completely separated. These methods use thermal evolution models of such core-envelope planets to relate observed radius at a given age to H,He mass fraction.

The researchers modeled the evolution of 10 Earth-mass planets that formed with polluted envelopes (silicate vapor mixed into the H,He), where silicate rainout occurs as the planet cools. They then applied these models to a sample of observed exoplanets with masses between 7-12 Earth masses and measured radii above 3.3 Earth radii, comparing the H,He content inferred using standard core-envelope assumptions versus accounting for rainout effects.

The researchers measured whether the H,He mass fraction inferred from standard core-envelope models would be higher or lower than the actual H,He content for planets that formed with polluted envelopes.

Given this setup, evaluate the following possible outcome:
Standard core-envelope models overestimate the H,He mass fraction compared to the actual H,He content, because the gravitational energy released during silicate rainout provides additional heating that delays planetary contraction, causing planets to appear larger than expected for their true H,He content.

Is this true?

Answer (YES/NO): YES